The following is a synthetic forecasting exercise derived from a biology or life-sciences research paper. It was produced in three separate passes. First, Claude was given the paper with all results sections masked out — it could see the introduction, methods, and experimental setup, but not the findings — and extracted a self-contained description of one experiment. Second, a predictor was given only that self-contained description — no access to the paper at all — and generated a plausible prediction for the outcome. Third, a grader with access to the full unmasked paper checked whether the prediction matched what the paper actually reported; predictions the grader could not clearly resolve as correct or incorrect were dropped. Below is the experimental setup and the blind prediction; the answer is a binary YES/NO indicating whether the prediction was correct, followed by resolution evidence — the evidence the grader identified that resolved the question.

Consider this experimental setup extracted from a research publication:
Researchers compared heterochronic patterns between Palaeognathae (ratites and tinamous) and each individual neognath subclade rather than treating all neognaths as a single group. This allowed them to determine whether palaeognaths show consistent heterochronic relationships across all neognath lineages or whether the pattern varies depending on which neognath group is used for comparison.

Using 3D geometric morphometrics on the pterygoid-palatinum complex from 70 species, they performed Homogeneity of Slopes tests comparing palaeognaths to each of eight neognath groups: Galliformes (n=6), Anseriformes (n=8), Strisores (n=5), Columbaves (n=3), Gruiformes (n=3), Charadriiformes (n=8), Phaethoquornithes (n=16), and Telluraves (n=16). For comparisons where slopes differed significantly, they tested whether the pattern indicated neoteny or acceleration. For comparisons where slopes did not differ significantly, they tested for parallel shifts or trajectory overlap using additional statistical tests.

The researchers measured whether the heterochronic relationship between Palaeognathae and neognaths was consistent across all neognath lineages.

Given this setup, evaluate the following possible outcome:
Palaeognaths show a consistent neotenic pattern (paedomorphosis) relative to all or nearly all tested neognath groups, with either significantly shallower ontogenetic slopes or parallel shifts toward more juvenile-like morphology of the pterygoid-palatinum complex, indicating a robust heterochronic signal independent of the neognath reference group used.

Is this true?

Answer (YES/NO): NO